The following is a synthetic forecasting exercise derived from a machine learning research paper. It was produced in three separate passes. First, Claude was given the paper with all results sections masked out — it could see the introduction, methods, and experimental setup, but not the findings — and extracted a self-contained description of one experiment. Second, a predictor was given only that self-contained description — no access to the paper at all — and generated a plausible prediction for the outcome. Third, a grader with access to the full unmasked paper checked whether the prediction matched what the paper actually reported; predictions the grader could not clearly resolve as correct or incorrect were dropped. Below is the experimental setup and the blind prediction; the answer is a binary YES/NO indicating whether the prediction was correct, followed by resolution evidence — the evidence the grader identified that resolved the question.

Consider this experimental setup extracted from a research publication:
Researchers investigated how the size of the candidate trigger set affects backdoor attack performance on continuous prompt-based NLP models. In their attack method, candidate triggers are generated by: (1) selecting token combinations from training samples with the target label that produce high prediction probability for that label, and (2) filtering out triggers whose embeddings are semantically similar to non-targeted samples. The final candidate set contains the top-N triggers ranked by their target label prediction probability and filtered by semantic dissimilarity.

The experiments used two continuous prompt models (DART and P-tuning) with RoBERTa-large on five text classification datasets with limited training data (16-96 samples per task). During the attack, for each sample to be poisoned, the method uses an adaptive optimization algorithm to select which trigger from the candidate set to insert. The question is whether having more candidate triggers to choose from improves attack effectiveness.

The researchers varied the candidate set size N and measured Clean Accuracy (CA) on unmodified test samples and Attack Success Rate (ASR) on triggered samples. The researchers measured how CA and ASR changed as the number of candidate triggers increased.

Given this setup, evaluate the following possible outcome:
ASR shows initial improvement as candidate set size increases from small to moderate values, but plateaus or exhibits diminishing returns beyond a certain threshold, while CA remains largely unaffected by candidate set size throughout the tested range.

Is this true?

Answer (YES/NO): NO